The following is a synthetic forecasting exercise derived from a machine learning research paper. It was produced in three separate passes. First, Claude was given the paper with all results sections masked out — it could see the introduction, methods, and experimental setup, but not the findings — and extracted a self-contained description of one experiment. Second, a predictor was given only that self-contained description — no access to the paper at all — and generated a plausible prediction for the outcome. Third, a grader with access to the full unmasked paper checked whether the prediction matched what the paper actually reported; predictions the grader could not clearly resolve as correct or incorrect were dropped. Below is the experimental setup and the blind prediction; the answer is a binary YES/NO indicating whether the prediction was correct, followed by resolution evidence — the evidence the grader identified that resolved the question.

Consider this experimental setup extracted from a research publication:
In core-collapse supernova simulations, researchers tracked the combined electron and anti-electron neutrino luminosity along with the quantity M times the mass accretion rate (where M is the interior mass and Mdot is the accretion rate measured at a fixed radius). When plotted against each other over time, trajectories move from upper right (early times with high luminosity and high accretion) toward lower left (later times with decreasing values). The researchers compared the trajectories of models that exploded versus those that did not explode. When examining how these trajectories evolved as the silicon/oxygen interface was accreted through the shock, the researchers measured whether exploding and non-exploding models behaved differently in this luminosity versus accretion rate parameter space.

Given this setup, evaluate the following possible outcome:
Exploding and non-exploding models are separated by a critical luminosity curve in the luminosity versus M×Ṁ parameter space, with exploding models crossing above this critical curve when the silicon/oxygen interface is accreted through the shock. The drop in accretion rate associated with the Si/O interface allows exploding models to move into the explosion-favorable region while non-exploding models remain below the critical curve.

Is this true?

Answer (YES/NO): NO